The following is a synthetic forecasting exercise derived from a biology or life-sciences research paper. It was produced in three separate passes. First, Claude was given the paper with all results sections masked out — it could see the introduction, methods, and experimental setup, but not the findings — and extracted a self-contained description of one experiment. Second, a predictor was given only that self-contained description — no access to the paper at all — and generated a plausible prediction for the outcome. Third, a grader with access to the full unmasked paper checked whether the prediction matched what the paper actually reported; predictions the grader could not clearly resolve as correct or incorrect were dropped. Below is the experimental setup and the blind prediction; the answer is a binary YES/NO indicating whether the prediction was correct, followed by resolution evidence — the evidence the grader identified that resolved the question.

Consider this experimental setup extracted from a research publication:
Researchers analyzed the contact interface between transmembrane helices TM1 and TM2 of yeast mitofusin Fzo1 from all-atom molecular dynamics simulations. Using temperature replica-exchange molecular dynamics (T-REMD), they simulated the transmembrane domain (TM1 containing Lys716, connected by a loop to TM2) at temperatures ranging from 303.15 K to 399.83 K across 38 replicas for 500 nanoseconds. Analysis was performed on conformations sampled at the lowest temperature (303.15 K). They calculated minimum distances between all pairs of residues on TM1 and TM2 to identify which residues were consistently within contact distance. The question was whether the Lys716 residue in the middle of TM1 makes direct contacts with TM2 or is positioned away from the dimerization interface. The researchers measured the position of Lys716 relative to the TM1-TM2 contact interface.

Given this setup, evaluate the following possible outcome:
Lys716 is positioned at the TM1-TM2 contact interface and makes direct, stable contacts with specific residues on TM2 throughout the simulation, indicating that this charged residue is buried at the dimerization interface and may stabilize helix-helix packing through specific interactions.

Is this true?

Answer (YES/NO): NO